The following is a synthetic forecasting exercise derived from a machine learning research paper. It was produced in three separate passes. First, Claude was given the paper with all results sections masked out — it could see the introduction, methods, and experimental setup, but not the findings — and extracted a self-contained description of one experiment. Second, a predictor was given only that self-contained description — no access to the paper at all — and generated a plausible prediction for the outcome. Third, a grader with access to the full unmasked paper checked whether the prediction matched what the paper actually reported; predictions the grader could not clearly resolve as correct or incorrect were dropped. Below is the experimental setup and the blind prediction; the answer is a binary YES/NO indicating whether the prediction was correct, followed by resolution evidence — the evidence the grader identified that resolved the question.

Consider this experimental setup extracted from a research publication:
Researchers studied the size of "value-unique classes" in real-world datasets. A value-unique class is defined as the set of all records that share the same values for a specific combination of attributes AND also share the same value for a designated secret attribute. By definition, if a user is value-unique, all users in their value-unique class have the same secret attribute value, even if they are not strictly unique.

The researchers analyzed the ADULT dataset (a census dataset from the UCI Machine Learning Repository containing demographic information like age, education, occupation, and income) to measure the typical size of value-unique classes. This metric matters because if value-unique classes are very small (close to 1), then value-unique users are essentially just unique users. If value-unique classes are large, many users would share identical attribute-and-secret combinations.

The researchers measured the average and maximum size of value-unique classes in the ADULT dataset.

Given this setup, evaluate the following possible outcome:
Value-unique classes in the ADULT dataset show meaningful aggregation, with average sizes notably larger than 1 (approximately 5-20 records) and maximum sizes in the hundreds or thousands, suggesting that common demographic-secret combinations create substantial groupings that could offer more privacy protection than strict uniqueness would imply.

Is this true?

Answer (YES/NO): NO